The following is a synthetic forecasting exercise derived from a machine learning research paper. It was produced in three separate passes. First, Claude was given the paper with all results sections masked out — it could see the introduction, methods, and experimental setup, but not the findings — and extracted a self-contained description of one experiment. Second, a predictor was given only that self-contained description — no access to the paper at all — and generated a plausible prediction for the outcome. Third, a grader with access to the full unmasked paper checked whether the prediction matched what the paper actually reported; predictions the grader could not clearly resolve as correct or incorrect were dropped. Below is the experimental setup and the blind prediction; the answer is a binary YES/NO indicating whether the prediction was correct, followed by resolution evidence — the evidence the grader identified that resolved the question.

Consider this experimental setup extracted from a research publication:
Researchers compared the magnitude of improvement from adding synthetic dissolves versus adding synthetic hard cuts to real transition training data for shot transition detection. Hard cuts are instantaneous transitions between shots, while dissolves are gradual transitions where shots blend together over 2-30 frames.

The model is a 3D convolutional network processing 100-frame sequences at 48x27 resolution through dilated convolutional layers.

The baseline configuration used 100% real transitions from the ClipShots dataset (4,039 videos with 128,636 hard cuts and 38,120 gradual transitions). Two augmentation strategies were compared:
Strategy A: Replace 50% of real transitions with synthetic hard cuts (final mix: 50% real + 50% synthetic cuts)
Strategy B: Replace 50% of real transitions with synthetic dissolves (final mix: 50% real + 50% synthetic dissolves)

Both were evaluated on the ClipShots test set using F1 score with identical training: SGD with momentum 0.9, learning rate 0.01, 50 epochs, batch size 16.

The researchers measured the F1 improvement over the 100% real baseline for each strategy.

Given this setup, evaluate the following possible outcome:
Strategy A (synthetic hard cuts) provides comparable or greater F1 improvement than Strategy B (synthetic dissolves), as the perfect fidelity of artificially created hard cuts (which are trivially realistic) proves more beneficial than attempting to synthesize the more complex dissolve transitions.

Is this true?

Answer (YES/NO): NO